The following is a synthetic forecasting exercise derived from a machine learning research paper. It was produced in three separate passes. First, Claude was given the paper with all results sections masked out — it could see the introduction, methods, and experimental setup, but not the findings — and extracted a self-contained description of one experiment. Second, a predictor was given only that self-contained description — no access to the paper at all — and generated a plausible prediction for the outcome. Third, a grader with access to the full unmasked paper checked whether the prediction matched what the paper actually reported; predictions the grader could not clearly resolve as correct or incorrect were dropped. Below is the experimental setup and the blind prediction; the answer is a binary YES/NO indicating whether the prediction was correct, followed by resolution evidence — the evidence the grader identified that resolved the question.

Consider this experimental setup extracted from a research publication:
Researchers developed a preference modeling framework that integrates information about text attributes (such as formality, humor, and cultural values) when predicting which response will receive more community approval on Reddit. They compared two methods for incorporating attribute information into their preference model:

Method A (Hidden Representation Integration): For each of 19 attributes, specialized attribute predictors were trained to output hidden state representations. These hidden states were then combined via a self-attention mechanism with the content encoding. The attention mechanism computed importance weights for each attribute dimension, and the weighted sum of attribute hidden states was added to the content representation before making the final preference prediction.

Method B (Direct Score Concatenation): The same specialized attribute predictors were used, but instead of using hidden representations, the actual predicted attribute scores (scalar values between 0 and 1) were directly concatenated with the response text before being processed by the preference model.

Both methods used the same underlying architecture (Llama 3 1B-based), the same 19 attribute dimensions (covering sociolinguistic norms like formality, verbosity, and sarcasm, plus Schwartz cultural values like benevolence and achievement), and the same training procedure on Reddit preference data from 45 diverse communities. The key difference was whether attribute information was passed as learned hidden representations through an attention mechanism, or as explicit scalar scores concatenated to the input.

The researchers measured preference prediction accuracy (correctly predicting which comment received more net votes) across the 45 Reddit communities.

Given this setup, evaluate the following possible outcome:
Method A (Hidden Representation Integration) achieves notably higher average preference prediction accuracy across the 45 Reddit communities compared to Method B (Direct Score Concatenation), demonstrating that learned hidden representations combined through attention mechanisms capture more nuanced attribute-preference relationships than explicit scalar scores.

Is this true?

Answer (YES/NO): YES